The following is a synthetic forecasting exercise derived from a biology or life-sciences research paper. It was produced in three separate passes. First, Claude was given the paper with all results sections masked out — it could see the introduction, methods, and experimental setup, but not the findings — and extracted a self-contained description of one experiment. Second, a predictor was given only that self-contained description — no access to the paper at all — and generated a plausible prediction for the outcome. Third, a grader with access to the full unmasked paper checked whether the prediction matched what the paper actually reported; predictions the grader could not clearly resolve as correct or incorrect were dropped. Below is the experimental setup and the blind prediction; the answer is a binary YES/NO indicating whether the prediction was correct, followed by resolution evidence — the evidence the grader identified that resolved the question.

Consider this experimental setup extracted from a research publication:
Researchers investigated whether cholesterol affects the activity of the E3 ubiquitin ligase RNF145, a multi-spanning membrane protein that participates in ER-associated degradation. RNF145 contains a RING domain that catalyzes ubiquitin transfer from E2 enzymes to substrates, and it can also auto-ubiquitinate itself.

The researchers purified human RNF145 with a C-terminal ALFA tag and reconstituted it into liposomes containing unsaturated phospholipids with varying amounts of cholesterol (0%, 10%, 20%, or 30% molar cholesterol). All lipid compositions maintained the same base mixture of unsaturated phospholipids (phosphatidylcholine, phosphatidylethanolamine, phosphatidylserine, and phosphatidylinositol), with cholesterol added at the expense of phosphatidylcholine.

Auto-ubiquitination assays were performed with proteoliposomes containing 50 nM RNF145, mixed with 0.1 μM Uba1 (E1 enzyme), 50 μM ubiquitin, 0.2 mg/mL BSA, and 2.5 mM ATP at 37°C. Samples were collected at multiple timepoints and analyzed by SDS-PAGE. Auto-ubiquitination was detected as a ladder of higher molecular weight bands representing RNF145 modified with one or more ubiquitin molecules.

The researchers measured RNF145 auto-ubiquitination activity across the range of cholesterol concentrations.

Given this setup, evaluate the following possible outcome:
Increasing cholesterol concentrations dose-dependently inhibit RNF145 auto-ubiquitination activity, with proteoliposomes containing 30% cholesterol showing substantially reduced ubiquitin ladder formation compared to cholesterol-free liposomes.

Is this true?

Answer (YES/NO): NO